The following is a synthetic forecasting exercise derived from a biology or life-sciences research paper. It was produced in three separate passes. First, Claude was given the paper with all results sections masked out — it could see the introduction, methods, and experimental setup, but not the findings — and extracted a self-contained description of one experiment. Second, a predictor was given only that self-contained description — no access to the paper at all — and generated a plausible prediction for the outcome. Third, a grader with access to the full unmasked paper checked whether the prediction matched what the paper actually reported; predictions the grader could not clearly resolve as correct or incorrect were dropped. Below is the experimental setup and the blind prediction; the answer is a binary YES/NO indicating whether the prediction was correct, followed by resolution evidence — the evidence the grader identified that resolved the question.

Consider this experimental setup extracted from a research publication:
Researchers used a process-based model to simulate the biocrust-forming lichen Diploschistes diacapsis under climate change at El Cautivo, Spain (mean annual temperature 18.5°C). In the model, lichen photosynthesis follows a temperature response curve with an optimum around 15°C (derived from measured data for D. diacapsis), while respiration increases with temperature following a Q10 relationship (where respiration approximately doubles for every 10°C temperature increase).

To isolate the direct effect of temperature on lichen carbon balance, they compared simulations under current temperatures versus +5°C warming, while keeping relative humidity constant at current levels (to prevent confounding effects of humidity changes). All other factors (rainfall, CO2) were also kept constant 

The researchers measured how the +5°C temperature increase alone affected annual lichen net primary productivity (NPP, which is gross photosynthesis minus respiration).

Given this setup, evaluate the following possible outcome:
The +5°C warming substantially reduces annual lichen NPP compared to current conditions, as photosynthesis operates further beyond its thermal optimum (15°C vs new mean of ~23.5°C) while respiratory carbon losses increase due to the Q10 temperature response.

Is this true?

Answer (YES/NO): NO